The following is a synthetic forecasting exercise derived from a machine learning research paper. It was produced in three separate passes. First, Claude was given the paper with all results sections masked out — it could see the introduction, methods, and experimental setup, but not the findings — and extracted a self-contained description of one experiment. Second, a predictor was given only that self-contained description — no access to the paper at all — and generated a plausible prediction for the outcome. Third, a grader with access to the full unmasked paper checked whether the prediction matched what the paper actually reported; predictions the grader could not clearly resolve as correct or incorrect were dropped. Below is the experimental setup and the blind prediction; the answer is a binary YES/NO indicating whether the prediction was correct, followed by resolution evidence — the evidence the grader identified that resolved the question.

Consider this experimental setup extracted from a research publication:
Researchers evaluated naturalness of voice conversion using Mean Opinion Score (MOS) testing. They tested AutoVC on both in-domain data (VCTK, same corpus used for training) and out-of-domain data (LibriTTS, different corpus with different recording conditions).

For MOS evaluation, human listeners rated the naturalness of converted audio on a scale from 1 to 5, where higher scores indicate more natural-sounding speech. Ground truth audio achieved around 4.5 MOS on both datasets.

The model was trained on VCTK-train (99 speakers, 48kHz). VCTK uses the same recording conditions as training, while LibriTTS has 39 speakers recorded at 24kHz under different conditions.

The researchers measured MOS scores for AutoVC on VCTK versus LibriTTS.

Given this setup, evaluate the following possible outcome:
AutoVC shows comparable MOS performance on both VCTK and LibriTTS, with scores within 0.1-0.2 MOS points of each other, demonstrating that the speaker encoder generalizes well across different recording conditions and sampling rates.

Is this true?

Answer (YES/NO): NO